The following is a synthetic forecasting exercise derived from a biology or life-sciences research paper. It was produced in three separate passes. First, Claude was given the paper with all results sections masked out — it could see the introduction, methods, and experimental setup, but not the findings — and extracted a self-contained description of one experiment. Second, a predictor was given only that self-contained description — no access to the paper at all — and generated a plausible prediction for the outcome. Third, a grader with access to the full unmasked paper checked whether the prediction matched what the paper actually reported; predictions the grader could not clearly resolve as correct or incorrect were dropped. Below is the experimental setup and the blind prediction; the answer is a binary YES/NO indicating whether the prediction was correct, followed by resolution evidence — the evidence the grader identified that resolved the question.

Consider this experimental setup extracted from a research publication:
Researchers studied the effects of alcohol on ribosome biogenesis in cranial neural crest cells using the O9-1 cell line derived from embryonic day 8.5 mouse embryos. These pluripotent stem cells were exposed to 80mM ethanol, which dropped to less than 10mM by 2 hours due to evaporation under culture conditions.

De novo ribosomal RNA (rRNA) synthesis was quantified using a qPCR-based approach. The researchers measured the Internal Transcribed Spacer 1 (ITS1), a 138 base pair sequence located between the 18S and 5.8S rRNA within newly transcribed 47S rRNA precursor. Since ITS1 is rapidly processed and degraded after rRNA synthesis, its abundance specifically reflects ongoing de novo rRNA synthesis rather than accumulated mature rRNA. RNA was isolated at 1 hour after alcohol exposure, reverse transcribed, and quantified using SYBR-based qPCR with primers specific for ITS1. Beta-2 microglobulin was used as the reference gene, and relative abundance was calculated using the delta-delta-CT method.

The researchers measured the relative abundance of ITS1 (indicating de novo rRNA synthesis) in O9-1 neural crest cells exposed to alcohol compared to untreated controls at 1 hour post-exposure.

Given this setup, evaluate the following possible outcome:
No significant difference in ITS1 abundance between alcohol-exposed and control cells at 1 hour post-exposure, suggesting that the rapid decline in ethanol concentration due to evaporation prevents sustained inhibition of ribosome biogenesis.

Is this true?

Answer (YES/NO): NO